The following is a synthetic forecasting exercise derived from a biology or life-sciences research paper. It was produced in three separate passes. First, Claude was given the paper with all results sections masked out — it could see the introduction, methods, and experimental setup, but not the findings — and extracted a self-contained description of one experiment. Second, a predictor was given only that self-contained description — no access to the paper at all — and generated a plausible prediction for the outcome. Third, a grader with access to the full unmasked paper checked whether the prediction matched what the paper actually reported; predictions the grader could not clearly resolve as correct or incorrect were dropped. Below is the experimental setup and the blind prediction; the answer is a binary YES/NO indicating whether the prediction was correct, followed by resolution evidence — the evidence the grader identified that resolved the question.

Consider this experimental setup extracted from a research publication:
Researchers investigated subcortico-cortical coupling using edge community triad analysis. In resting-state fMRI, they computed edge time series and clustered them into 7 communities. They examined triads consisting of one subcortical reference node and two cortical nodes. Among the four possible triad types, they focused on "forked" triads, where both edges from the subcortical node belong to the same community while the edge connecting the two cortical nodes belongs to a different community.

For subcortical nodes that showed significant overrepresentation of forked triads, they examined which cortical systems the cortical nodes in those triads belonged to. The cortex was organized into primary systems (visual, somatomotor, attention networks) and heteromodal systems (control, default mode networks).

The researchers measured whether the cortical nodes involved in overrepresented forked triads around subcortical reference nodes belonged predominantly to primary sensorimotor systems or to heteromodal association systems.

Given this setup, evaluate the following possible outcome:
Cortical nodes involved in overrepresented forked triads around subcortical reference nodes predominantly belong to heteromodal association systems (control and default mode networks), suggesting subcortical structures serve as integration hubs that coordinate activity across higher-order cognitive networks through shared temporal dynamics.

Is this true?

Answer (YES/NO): NO